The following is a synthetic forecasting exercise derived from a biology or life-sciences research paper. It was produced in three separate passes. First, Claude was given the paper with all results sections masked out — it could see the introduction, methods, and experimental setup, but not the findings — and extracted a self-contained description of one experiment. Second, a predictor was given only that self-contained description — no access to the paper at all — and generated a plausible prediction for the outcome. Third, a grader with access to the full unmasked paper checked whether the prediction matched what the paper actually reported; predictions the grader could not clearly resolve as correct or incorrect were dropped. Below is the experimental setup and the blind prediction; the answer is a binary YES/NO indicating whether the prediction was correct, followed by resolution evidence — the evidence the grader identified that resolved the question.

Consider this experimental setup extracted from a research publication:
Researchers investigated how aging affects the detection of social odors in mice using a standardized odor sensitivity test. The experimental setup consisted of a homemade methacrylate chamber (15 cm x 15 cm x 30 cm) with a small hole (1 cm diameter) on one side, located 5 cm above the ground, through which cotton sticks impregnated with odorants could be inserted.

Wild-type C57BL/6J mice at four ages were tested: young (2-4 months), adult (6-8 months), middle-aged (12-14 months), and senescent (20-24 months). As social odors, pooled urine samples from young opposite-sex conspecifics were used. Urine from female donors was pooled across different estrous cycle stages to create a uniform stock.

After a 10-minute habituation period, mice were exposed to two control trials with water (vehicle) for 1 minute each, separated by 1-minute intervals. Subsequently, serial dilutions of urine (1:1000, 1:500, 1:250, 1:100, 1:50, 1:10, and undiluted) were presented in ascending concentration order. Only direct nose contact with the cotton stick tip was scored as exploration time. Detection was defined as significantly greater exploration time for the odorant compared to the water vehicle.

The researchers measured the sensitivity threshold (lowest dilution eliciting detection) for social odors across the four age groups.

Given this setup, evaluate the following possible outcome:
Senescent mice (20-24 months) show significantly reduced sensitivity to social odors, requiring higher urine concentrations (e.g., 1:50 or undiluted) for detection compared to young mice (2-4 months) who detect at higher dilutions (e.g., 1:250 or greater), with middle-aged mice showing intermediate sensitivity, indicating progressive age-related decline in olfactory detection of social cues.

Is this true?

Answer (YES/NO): NO